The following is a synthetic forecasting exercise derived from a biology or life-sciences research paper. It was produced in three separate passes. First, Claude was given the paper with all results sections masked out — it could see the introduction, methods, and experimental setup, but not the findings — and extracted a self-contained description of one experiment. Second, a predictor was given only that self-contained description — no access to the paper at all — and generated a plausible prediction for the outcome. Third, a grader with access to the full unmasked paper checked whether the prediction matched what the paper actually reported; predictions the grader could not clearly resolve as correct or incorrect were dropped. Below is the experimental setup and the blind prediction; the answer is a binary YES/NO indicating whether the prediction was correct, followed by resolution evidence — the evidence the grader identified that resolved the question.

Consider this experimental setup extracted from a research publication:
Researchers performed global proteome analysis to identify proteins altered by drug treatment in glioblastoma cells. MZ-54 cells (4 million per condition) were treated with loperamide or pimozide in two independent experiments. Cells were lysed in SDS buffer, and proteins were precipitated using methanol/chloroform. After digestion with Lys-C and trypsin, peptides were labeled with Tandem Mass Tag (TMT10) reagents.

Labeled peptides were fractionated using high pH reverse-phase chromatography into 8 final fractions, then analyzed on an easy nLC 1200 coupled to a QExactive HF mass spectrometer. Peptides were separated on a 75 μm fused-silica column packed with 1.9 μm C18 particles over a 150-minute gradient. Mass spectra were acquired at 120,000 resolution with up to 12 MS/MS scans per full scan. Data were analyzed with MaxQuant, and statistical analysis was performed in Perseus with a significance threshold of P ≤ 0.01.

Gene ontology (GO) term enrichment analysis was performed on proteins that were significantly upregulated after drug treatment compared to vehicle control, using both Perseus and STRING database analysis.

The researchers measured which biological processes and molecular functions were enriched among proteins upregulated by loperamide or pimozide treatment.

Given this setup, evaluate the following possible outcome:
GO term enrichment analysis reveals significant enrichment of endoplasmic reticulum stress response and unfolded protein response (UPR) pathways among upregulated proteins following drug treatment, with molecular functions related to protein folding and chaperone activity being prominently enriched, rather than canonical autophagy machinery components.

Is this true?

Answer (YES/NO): NO